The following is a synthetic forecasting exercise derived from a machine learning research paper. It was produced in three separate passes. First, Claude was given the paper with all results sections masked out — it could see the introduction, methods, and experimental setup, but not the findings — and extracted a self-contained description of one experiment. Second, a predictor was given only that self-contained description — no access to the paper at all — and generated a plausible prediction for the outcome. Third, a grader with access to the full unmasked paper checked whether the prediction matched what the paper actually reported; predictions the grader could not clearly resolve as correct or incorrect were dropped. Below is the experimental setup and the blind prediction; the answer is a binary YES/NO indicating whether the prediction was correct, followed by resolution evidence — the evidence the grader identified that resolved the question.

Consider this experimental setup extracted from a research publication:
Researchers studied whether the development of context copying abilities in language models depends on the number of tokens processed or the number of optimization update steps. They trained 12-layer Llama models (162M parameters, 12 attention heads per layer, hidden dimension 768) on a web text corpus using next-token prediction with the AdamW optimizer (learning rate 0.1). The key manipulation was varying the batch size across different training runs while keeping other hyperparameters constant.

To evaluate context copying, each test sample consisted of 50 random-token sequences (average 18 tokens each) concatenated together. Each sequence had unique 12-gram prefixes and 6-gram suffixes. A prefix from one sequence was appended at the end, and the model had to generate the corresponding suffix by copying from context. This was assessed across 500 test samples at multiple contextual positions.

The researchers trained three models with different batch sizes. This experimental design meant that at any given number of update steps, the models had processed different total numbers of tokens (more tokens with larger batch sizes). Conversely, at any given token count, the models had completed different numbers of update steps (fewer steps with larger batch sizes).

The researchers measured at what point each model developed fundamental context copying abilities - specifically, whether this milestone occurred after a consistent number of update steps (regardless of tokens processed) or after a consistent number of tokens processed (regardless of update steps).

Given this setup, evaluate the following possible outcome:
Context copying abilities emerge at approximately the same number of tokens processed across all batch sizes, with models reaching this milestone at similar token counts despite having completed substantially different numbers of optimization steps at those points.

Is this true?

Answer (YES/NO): NO